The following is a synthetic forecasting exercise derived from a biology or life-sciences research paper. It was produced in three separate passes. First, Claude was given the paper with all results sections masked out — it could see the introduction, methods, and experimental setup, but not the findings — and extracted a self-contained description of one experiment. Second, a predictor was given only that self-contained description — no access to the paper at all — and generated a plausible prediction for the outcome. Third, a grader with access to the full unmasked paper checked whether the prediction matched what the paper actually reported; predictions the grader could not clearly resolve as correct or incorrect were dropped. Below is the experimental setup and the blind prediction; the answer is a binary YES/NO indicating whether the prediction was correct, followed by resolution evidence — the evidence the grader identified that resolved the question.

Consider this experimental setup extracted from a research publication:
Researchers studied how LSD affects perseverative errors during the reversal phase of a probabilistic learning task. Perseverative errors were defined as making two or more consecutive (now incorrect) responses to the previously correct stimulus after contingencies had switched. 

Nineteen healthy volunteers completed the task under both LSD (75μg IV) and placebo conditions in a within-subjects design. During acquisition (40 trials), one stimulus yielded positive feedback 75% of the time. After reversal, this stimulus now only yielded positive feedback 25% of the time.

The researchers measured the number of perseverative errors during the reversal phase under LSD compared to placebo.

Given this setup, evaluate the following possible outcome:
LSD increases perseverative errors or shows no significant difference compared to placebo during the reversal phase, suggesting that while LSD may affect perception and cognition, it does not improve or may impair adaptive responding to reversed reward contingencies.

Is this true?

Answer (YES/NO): YES